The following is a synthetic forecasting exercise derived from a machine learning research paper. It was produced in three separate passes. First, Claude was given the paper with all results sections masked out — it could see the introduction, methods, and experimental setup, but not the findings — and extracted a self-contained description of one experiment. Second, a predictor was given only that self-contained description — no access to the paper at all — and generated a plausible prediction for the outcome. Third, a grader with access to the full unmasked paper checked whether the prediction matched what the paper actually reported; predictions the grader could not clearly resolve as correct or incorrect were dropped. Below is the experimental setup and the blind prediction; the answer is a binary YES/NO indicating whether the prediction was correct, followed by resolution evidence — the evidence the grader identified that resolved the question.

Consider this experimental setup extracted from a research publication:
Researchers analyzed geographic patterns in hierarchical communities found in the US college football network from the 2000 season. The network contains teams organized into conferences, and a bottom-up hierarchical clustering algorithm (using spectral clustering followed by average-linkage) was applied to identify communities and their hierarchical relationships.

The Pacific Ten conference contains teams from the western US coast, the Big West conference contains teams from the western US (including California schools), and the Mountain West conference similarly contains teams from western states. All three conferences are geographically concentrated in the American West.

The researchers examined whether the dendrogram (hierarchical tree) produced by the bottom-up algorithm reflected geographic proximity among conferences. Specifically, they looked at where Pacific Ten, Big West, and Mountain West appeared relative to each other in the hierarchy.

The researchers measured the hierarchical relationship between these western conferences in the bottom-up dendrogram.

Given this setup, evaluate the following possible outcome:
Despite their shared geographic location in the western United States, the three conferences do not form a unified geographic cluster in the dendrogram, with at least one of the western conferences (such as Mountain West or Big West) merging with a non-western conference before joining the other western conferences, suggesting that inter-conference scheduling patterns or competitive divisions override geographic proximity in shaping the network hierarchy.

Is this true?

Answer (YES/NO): NO